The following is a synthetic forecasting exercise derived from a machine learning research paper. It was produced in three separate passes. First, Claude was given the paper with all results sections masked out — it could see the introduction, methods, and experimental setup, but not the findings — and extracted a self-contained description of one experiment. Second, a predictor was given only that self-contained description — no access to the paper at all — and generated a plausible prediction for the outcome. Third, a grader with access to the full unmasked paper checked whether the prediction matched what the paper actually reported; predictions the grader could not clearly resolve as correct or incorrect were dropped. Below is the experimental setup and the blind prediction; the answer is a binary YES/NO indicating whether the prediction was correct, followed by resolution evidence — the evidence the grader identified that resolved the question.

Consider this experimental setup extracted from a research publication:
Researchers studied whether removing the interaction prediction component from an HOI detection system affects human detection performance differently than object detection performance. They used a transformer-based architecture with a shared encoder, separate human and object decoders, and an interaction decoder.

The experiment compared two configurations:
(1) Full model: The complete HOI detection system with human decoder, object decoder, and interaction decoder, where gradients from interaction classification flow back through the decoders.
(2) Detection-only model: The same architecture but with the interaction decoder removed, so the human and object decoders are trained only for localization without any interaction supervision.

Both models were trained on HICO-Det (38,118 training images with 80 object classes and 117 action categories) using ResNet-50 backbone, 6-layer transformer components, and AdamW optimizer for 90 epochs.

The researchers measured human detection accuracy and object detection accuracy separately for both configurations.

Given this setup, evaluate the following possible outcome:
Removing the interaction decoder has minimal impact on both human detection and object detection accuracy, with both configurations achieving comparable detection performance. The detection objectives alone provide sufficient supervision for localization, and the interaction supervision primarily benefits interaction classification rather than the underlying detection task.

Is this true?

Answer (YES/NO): NO